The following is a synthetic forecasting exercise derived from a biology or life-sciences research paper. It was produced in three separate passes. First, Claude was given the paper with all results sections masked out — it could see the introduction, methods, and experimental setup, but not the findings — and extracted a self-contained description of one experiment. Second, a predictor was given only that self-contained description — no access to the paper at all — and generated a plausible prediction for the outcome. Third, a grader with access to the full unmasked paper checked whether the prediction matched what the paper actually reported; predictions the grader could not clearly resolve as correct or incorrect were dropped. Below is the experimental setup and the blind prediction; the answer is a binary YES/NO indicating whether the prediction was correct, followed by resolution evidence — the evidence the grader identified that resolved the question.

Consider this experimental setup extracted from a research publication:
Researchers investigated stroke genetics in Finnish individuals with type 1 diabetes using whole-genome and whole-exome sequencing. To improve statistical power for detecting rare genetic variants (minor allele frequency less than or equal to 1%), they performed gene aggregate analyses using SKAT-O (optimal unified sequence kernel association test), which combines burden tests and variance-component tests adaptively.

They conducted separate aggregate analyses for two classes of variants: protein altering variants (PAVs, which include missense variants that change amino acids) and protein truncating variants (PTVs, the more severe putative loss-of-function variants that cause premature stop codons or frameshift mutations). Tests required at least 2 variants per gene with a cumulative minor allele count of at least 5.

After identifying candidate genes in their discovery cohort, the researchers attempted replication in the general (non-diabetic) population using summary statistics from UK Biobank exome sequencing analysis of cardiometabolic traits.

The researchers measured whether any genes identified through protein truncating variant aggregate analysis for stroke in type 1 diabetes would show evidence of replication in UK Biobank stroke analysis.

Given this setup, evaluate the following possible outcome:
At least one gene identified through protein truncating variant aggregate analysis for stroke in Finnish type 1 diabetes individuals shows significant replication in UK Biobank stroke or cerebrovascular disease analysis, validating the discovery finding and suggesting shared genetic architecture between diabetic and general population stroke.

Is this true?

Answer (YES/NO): YES